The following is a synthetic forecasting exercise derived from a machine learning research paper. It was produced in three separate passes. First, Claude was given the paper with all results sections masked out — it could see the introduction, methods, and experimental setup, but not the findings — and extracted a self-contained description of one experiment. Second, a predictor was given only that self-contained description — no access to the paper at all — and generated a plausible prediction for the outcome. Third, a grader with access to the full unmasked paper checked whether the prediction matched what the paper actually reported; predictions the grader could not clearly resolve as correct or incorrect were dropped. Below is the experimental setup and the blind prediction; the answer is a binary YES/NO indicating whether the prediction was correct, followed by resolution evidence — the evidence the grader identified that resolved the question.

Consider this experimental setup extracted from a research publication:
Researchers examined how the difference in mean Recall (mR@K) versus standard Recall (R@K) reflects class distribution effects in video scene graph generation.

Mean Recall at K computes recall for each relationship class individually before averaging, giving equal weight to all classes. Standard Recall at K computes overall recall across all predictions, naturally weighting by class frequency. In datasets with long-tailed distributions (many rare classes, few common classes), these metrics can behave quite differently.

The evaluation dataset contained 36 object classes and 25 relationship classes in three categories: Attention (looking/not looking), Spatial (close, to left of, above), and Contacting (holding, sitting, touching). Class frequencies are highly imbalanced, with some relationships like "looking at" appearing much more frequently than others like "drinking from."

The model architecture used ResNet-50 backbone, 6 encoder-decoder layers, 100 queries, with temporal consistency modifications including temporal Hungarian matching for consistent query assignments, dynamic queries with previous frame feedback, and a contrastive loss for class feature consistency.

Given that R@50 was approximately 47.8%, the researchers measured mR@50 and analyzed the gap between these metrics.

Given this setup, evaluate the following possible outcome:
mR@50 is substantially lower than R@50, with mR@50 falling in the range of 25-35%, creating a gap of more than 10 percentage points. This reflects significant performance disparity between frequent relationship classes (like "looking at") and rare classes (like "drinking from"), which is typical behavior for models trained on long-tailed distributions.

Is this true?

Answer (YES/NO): NO